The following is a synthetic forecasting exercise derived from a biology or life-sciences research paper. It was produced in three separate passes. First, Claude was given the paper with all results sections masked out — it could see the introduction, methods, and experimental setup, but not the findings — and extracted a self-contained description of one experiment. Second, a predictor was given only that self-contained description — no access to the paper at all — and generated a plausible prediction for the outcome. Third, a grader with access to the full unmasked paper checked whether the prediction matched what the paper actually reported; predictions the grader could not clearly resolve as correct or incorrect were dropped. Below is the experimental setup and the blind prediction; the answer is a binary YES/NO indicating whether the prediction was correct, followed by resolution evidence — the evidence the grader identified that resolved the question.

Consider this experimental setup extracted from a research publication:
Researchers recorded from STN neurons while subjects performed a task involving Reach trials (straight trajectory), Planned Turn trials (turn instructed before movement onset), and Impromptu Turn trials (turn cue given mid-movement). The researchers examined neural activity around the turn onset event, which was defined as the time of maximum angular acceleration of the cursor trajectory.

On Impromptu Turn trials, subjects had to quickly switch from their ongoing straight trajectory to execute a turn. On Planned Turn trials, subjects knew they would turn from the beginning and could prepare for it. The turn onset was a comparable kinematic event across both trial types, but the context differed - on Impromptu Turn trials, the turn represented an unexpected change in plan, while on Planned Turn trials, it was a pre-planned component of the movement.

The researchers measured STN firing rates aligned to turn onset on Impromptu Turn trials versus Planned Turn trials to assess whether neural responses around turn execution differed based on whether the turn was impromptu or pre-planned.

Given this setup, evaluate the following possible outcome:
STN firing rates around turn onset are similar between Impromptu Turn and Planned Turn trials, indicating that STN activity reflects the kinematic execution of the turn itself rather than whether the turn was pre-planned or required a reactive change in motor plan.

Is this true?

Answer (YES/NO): NO